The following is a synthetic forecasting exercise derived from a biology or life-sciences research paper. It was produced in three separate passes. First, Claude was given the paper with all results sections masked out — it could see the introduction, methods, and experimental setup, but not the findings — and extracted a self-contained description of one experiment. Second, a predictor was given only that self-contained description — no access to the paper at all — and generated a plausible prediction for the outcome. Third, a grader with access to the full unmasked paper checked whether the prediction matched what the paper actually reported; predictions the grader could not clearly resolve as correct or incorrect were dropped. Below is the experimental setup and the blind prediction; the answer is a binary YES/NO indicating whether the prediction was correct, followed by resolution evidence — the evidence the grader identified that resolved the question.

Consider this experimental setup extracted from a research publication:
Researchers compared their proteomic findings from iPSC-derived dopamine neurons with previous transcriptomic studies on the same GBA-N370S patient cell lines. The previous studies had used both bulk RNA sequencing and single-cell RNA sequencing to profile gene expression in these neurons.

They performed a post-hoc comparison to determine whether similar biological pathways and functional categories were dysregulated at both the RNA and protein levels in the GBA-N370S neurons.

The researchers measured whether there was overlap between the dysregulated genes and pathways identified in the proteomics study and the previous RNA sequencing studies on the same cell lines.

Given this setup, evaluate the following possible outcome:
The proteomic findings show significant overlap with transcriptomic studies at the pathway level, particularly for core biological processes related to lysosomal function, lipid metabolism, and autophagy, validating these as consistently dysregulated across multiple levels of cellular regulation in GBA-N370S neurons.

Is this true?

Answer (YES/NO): NO